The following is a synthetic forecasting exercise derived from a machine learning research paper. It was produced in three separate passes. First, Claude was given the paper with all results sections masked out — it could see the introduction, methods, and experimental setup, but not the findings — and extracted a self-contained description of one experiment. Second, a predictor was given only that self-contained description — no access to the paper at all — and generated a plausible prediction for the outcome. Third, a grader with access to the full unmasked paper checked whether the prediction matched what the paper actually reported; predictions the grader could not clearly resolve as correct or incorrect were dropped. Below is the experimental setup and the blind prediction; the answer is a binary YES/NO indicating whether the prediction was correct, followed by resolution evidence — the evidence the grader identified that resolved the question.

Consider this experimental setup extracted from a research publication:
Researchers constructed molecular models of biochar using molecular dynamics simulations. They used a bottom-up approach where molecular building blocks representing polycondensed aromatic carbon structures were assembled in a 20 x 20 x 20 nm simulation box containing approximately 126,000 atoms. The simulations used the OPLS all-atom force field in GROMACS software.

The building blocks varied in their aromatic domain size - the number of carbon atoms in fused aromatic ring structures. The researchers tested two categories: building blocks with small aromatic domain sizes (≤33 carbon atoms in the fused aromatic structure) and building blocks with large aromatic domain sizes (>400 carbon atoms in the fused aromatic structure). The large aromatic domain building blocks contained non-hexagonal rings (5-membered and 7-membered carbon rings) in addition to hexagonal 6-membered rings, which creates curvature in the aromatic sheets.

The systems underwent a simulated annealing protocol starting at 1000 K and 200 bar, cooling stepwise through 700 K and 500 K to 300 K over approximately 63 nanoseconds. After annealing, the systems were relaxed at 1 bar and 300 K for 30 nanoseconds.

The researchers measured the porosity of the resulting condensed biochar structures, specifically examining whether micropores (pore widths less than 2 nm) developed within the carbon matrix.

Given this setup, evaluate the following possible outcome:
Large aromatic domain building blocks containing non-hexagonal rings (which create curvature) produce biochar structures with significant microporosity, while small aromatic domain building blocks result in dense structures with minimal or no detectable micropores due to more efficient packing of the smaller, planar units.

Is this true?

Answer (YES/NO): YES